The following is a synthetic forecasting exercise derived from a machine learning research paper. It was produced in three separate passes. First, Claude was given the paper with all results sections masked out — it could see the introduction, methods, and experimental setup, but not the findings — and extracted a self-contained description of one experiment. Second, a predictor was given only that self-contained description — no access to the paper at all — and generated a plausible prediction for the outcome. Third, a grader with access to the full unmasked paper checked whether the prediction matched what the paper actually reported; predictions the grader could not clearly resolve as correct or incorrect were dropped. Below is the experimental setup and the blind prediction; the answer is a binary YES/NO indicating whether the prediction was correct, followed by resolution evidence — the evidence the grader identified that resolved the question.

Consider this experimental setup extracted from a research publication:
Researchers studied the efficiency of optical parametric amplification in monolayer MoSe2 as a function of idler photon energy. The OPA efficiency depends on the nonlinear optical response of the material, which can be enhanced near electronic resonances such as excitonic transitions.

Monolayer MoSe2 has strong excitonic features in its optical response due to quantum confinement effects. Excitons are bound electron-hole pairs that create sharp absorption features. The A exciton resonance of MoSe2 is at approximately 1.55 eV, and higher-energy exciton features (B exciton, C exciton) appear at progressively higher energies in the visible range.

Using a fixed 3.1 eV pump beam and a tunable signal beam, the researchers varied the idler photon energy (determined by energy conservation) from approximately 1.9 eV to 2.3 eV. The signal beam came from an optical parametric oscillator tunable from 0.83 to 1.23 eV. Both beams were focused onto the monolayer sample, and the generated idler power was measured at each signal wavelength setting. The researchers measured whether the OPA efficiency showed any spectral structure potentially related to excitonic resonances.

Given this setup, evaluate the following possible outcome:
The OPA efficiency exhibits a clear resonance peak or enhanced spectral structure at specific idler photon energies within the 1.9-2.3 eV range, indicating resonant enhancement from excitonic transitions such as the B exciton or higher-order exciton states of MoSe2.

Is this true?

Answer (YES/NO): NO